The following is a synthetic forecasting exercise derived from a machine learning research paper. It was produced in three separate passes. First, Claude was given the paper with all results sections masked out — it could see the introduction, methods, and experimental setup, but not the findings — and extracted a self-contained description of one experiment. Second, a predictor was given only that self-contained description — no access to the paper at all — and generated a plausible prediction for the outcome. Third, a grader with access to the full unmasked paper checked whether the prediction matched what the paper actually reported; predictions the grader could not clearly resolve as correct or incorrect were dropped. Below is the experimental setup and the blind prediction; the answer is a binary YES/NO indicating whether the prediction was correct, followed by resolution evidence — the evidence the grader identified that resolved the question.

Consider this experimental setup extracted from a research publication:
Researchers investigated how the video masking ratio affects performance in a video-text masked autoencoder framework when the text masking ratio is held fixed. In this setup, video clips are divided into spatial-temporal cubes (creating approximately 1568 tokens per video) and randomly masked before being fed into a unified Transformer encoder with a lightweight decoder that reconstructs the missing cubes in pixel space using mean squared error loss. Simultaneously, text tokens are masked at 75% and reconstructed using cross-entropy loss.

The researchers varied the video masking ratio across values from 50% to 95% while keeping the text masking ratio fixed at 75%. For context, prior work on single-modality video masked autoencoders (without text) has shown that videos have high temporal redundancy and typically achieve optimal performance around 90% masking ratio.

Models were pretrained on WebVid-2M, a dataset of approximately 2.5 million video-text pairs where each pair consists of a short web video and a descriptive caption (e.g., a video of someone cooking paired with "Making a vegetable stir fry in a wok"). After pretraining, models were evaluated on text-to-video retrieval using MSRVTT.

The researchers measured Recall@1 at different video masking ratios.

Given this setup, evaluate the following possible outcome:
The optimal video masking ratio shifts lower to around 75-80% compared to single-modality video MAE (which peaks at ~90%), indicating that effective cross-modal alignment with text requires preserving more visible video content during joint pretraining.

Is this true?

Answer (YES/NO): NO